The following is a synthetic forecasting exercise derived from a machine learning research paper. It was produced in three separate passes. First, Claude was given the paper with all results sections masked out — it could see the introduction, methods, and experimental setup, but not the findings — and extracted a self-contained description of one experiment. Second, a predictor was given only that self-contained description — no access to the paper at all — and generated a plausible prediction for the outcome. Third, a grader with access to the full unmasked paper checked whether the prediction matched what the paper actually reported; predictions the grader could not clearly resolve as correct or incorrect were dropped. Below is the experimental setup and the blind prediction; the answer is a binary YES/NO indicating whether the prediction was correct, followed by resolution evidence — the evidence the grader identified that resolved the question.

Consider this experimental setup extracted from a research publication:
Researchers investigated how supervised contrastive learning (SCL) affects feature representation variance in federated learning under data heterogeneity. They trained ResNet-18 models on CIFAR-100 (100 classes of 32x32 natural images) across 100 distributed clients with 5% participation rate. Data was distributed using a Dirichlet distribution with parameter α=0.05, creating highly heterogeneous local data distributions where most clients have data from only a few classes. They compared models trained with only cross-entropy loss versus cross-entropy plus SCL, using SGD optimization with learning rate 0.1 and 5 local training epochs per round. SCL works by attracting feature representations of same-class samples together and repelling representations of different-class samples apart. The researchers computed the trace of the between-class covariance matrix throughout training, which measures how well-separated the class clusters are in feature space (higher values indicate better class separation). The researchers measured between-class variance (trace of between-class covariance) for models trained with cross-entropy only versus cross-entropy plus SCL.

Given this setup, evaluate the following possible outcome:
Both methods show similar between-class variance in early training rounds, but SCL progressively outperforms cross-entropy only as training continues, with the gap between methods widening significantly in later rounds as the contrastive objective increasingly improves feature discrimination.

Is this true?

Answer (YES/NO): NO